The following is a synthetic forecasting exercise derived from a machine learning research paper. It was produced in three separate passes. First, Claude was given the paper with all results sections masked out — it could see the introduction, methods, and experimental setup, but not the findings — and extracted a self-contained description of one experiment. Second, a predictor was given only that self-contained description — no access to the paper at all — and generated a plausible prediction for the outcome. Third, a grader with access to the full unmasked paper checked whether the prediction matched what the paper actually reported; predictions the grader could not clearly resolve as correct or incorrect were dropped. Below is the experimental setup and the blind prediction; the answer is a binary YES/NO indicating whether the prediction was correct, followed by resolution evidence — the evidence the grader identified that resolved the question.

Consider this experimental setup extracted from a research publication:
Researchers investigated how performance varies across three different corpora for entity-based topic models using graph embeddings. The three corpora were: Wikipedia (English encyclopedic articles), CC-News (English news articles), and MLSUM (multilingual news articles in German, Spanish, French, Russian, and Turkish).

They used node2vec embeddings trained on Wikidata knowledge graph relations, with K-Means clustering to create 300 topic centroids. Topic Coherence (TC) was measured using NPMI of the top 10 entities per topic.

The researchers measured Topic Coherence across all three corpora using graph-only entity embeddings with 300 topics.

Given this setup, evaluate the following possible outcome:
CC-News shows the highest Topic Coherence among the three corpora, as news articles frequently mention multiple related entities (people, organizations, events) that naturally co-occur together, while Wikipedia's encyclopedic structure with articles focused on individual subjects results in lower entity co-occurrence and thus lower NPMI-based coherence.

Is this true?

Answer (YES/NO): NO